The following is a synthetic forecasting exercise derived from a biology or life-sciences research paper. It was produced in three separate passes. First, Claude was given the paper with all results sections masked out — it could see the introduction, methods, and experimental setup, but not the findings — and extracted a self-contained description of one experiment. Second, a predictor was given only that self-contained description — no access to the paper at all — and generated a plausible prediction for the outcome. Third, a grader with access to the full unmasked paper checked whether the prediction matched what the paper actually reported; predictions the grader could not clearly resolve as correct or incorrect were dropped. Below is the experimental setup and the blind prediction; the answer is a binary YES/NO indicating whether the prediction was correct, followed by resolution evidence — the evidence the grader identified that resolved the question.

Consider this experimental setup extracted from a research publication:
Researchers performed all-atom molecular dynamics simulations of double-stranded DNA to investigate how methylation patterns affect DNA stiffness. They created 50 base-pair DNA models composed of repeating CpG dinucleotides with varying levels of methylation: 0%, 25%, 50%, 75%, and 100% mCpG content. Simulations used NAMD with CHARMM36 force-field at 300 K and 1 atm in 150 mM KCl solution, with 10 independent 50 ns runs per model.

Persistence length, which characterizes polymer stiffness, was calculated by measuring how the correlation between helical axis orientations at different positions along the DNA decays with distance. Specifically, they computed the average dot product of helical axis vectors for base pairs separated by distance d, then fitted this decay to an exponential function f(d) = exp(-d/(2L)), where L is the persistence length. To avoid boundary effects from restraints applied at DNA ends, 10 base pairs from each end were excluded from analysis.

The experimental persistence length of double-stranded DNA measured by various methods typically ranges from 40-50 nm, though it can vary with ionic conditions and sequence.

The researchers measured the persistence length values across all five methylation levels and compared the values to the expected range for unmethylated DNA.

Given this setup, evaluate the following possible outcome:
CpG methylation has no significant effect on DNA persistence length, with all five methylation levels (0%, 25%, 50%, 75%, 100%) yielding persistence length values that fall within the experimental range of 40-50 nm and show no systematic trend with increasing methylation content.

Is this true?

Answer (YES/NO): NO